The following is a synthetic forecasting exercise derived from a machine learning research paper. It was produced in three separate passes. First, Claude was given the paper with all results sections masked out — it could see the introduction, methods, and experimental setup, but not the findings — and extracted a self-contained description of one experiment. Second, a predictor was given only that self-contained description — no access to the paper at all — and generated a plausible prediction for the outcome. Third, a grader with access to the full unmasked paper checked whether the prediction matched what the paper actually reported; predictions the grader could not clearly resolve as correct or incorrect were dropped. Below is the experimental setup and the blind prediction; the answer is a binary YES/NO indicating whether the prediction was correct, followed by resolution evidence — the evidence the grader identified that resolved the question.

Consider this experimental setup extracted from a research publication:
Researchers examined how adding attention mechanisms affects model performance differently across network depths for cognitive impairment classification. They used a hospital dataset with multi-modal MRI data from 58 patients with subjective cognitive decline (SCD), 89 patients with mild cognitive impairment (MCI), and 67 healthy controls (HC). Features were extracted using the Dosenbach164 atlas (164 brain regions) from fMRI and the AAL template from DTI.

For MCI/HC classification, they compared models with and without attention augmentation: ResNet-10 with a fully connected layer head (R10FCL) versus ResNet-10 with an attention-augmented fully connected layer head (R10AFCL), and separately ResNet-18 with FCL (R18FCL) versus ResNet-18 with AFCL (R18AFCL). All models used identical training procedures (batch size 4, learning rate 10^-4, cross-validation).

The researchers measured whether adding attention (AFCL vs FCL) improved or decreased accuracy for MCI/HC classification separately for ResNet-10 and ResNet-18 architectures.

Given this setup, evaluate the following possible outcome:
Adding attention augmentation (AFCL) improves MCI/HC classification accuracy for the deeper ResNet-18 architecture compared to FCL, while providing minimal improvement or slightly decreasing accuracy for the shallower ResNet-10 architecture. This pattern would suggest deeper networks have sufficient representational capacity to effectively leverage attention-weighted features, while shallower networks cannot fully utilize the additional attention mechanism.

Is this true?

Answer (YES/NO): NO